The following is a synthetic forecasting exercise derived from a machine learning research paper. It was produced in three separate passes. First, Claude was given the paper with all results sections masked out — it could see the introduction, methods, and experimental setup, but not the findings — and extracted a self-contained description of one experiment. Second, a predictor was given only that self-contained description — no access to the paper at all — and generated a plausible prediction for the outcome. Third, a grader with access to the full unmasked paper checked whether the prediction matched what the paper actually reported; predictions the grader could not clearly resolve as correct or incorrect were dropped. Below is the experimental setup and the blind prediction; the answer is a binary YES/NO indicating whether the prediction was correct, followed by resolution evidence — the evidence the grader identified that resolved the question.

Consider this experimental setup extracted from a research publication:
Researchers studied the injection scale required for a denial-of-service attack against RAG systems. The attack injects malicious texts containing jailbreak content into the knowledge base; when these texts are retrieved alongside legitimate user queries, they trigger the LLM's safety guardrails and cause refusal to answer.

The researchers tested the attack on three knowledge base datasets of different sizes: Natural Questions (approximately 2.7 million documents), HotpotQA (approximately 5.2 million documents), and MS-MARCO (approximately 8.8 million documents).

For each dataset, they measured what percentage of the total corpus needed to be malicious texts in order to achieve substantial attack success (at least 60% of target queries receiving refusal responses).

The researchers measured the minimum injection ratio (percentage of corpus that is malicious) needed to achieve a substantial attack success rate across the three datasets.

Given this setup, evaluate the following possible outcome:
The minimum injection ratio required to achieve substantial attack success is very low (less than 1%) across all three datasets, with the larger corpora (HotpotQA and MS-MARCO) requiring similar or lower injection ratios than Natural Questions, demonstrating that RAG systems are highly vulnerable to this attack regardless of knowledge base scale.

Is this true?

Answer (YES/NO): YES